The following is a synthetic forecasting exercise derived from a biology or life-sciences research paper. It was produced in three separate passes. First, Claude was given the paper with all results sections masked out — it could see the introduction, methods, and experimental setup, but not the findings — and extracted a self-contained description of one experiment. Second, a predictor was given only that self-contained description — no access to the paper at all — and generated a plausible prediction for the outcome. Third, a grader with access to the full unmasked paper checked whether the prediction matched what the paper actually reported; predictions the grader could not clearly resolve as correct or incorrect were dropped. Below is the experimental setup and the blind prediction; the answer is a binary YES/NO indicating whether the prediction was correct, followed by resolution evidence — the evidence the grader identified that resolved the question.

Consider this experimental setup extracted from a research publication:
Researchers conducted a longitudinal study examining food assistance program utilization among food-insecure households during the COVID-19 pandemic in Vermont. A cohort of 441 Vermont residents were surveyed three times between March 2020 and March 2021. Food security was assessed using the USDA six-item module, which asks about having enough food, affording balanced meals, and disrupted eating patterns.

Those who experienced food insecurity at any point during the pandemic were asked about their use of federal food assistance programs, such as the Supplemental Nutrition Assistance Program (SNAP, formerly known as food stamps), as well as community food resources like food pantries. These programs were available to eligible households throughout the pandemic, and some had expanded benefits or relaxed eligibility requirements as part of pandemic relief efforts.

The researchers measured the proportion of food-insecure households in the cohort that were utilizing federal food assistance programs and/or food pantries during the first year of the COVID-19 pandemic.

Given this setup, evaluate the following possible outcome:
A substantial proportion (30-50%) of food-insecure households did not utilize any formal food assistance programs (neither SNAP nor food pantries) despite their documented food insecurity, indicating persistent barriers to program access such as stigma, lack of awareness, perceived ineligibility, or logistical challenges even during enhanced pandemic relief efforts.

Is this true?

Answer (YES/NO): YES